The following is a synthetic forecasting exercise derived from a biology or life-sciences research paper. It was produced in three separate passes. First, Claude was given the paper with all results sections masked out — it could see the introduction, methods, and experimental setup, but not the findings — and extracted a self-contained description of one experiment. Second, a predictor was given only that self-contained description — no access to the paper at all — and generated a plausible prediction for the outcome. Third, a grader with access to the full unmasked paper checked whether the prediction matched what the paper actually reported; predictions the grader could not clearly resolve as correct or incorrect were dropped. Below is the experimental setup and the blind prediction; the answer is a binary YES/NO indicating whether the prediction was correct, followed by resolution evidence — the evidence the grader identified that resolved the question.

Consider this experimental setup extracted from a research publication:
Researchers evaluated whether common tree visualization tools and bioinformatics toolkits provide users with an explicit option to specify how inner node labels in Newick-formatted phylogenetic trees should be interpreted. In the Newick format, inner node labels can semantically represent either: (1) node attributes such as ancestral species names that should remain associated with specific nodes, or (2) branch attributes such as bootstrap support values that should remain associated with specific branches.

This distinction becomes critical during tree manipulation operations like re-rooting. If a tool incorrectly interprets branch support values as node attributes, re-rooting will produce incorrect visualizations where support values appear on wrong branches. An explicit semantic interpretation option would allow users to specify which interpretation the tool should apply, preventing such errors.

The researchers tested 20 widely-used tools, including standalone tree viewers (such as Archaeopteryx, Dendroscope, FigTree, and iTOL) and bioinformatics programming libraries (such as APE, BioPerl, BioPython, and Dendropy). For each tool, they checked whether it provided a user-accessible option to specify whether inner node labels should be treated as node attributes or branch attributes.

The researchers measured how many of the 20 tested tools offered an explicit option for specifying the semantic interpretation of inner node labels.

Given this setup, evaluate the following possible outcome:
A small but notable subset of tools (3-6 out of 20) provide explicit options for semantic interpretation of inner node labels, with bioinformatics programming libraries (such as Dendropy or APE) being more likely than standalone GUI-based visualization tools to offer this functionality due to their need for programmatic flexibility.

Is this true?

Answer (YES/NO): YES